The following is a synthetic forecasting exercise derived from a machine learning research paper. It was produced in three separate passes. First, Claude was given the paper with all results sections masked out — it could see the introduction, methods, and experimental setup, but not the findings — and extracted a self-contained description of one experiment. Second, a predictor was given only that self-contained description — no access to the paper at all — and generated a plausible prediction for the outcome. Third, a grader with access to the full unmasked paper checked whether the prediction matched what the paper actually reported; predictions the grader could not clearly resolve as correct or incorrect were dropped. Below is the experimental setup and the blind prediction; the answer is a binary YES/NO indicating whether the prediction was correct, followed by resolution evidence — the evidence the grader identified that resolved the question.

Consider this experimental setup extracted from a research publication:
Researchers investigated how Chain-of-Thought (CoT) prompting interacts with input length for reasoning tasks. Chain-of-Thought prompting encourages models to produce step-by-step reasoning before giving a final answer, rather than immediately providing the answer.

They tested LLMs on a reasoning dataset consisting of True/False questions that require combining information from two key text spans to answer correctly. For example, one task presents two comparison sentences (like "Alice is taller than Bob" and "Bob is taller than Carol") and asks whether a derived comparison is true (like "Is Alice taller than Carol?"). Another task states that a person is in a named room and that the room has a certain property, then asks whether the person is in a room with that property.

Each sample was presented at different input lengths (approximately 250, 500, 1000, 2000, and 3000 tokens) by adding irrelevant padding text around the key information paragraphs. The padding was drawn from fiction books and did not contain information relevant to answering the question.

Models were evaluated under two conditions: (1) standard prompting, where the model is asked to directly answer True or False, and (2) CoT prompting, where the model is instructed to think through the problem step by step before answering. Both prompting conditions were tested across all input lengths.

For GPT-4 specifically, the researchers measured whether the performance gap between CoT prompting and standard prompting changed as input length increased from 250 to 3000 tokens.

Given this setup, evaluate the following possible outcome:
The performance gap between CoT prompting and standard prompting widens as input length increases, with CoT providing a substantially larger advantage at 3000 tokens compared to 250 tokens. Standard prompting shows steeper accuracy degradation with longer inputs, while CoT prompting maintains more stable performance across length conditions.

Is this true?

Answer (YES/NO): YES